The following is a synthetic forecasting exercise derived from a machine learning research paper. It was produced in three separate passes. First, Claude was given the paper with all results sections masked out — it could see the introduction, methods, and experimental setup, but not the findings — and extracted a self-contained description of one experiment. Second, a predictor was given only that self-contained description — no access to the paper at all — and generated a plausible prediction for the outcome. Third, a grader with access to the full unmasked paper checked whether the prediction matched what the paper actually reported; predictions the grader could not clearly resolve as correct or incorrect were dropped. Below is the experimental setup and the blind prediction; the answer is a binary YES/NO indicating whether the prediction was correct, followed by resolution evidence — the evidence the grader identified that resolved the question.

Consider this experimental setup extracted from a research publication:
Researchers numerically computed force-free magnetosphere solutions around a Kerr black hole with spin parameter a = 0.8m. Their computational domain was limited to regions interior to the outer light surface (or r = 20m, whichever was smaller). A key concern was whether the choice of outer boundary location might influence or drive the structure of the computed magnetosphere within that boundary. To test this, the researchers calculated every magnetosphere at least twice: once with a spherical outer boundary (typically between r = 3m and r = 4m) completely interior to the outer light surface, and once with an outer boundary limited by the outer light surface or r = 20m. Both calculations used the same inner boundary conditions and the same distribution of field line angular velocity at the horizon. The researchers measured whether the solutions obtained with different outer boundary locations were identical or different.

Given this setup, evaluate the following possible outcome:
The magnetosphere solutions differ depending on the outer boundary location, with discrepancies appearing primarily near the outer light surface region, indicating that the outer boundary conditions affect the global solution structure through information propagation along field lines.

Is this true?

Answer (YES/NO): NO